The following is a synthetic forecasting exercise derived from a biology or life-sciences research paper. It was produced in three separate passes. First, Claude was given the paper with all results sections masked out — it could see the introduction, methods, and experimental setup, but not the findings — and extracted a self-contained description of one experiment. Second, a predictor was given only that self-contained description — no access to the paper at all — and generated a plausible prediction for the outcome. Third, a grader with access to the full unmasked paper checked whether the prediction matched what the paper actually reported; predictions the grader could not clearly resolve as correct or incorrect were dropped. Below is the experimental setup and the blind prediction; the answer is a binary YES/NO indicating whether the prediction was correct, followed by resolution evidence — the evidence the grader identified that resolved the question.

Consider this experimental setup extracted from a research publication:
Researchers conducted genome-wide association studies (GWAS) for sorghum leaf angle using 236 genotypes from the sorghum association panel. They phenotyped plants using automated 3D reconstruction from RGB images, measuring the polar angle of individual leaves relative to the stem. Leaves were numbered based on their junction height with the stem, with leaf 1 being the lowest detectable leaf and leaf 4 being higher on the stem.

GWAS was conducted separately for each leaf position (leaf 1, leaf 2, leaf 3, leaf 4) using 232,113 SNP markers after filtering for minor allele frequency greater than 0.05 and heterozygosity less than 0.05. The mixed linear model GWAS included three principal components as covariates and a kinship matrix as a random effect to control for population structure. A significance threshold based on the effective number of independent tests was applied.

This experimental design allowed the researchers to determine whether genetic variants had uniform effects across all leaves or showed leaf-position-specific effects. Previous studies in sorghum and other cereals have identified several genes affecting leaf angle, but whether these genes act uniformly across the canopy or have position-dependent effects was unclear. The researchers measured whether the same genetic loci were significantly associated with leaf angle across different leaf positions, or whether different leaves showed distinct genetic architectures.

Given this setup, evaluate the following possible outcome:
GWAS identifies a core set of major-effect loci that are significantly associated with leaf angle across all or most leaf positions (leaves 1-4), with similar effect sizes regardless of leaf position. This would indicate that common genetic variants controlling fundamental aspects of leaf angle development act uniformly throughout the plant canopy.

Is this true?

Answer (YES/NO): NO